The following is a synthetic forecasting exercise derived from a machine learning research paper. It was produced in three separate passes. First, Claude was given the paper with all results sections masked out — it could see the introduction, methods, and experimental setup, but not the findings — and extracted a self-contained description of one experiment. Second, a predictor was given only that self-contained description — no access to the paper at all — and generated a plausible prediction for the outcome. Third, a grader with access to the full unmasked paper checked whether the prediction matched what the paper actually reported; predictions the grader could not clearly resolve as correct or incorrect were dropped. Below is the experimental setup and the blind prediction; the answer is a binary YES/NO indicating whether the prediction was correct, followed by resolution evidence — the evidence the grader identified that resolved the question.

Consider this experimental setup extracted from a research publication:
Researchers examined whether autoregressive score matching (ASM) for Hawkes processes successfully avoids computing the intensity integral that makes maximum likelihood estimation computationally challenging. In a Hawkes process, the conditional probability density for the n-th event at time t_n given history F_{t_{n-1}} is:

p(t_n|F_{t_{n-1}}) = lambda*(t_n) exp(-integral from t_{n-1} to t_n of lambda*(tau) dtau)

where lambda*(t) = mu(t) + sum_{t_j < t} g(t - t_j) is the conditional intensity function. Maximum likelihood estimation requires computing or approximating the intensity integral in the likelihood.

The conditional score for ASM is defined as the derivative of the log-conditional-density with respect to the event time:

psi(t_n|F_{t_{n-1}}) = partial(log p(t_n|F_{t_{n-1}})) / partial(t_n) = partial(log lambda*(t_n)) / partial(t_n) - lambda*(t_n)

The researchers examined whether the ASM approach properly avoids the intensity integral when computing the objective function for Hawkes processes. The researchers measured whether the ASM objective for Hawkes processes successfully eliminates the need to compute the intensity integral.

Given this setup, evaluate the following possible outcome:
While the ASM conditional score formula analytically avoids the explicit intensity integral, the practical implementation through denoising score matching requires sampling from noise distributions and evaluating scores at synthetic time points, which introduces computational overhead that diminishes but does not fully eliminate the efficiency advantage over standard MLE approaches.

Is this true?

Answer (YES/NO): NO